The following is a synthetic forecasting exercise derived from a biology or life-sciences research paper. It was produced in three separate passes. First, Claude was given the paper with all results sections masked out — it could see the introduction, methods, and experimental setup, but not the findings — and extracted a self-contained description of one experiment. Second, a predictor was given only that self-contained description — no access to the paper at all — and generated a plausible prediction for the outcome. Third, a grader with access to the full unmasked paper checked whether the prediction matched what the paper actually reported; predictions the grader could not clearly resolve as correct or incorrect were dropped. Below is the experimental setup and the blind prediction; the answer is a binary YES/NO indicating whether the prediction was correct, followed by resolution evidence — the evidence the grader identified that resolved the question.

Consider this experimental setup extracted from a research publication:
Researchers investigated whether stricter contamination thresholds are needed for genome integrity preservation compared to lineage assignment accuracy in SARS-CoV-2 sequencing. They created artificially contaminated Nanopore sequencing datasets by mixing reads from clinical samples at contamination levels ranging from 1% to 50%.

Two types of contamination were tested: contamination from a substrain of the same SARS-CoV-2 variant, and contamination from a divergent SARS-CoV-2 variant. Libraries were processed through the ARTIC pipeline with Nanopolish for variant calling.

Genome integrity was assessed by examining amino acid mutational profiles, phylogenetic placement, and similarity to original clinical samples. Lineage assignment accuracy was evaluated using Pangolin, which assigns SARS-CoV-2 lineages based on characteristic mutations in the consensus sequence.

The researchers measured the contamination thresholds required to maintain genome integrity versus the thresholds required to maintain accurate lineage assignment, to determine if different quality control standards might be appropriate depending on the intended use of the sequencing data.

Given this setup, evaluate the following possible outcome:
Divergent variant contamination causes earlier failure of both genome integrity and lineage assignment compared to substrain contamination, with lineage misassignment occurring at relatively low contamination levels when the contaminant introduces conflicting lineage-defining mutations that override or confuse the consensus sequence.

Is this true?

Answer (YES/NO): NO